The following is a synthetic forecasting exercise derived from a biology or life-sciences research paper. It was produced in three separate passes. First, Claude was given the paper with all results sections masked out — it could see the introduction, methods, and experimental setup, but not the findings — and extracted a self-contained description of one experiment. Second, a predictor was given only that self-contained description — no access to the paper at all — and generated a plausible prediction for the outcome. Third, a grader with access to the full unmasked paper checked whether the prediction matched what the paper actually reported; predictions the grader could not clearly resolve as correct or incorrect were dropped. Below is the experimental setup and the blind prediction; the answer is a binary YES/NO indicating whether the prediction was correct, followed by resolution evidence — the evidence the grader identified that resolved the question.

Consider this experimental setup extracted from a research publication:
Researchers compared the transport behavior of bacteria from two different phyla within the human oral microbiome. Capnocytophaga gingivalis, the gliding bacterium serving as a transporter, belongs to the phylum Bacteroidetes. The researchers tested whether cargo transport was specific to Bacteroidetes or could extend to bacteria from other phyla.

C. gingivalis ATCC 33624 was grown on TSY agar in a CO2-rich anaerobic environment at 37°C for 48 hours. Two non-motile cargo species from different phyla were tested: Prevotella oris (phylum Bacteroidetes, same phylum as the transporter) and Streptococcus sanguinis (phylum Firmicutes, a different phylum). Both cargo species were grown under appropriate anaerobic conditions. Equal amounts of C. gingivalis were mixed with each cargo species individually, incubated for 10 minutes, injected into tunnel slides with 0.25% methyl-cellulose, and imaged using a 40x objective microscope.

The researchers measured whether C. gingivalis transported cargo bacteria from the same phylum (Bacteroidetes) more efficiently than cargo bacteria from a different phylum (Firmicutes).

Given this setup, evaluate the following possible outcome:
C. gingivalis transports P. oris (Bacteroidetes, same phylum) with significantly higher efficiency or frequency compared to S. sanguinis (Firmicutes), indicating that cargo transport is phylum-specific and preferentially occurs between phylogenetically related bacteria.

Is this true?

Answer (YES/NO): NO